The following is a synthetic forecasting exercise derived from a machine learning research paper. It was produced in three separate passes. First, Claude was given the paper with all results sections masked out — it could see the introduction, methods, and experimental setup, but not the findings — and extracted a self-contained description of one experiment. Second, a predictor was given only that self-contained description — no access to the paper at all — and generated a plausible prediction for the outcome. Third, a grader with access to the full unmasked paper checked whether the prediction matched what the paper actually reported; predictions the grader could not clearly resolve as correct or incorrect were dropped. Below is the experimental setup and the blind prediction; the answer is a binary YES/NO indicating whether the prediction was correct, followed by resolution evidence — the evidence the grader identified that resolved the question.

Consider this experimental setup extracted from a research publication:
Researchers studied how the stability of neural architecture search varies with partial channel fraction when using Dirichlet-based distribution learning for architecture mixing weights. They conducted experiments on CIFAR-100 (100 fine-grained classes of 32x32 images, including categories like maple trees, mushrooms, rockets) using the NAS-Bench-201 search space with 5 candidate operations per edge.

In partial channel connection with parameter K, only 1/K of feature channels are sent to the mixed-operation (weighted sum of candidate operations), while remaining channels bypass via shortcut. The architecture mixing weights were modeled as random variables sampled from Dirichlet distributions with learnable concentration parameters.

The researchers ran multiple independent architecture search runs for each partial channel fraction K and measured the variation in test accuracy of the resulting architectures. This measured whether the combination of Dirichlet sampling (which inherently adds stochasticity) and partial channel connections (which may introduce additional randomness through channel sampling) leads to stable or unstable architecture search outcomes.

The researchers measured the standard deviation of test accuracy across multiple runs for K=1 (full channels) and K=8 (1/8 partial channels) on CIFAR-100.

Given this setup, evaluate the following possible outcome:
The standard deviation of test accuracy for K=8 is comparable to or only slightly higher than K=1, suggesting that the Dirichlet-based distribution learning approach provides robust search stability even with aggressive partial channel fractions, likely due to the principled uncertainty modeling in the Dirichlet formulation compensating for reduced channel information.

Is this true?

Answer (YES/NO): NO